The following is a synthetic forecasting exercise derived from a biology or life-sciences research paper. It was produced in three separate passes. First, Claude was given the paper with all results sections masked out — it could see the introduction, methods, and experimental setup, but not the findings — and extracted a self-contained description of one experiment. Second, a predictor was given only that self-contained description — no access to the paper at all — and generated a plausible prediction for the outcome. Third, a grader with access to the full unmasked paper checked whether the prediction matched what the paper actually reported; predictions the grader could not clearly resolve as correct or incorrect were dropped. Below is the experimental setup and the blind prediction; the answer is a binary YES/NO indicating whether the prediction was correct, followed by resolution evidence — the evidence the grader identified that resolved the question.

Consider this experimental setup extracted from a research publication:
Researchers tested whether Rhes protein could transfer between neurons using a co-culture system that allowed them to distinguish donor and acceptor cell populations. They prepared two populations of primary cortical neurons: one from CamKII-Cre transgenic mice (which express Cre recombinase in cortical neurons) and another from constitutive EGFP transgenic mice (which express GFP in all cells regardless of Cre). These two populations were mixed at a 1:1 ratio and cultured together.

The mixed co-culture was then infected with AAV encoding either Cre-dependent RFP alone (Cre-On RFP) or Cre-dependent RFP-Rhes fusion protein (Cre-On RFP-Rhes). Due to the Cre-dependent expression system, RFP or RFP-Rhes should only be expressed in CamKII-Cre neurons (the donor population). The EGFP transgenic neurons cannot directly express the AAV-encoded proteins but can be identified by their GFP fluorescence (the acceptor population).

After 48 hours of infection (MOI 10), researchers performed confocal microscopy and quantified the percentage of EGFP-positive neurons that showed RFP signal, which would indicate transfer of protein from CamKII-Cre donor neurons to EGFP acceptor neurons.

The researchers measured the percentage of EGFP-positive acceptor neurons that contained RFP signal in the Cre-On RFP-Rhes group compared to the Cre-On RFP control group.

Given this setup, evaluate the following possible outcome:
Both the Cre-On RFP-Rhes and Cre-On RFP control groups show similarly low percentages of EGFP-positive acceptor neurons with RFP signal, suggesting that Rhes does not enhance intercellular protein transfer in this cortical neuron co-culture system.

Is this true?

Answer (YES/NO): NO